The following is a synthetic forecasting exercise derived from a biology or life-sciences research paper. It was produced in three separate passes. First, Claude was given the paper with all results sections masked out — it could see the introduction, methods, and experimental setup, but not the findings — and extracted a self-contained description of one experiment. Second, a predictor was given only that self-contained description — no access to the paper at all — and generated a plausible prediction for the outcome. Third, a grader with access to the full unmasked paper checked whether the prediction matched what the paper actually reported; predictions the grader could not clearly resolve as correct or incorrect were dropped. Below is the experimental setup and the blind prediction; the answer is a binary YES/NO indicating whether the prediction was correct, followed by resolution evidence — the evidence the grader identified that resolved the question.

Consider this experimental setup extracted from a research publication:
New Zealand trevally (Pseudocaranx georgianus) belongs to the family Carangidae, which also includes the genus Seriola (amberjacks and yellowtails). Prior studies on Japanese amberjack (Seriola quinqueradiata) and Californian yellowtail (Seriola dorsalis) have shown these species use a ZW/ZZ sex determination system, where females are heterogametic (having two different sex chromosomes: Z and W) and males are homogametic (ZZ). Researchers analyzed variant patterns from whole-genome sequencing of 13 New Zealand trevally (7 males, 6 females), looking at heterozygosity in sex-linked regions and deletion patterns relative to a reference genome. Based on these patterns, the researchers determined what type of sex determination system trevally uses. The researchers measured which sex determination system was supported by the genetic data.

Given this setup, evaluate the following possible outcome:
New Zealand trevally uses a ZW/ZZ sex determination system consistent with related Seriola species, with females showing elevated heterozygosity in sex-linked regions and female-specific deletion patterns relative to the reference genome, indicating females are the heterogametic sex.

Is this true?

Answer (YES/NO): NO